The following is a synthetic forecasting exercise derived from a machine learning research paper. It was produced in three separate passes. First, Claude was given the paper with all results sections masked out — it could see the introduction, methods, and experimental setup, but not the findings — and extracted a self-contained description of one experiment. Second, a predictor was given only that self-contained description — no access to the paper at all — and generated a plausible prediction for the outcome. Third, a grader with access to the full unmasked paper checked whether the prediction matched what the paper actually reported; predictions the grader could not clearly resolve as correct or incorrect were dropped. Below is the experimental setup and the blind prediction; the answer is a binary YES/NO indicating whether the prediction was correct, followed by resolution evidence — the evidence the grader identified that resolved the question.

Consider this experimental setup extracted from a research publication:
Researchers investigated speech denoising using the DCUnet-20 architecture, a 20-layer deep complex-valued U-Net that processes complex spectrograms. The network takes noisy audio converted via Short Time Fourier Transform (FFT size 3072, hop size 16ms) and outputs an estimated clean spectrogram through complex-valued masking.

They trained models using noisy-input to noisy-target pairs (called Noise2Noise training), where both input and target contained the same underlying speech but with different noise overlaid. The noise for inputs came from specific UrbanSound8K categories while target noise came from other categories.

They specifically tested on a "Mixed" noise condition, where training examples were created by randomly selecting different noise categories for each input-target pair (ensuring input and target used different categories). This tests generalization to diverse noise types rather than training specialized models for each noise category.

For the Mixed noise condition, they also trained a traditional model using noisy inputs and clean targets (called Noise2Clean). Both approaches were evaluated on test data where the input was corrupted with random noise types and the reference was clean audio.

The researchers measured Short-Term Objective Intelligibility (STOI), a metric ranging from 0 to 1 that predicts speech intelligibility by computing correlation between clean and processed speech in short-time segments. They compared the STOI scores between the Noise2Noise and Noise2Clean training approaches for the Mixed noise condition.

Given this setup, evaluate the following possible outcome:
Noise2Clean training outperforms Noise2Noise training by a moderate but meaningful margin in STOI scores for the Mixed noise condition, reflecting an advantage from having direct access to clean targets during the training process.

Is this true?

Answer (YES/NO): NO